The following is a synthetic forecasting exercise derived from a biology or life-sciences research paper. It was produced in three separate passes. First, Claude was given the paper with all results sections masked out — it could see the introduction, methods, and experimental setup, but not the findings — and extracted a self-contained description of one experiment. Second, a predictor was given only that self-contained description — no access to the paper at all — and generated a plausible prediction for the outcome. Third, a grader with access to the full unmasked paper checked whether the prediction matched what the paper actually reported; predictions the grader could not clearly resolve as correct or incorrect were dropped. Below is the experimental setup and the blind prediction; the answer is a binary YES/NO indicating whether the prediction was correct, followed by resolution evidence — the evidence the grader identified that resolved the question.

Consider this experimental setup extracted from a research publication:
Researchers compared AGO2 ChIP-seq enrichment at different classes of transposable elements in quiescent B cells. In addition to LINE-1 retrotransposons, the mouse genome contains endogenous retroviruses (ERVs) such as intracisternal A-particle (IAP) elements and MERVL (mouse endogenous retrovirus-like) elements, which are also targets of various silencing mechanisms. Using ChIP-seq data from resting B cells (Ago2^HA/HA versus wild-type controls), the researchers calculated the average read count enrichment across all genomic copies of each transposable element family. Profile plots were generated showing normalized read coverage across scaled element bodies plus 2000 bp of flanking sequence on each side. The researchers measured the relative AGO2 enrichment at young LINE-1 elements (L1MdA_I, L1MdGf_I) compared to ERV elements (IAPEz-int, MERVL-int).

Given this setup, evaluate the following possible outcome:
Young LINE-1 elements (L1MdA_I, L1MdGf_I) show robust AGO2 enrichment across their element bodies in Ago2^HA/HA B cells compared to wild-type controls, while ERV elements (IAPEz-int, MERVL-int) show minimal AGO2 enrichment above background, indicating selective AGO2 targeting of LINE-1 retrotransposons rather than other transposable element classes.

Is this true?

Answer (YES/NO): NO